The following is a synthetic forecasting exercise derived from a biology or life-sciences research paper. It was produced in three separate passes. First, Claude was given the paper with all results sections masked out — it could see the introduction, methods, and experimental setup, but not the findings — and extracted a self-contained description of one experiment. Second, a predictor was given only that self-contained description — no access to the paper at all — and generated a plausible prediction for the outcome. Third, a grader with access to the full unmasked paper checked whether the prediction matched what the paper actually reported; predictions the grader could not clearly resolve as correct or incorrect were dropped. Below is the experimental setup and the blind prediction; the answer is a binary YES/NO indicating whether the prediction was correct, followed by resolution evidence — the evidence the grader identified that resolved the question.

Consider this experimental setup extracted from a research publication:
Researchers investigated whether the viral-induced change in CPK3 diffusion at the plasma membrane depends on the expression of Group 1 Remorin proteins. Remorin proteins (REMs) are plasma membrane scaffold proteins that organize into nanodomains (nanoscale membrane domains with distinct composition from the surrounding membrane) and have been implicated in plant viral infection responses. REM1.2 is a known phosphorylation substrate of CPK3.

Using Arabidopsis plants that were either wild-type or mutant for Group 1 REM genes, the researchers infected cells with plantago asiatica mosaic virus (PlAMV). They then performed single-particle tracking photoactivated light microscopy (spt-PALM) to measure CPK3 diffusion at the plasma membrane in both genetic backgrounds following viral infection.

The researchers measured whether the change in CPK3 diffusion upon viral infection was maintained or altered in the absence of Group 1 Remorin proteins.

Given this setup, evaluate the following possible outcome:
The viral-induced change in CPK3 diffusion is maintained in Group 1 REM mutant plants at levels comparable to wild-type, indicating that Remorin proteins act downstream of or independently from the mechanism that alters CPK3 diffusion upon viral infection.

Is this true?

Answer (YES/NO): NO